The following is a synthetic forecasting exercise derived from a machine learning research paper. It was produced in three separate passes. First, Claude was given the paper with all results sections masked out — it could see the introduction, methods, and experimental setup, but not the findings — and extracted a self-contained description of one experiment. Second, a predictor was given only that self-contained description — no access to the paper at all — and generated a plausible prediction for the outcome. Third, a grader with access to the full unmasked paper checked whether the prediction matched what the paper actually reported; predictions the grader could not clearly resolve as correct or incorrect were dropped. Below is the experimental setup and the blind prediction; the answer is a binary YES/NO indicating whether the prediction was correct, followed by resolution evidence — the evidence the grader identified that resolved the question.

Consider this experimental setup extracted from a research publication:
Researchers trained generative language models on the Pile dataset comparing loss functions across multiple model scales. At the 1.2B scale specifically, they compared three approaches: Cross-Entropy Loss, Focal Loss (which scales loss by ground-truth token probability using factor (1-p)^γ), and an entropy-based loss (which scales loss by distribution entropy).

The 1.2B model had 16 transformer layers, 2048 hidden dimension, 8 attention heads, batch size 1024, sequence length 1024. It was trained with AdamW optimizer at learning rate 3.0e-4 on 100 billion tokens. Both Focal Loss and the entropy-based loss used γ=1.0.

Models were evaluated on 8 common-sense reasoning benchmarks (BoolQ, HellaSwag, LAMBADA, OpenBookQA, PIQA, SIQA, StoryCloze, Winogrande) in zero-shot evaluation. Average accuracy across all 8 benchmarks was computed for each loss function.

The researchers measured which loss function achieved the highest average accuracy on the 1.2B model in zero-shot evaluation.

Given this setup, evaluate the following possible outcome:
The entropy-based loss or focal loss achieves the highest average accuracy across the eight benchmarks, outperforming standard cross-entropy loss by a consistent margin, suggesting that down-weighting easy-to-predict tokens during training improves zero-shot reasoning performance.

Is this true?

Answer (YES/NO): YES